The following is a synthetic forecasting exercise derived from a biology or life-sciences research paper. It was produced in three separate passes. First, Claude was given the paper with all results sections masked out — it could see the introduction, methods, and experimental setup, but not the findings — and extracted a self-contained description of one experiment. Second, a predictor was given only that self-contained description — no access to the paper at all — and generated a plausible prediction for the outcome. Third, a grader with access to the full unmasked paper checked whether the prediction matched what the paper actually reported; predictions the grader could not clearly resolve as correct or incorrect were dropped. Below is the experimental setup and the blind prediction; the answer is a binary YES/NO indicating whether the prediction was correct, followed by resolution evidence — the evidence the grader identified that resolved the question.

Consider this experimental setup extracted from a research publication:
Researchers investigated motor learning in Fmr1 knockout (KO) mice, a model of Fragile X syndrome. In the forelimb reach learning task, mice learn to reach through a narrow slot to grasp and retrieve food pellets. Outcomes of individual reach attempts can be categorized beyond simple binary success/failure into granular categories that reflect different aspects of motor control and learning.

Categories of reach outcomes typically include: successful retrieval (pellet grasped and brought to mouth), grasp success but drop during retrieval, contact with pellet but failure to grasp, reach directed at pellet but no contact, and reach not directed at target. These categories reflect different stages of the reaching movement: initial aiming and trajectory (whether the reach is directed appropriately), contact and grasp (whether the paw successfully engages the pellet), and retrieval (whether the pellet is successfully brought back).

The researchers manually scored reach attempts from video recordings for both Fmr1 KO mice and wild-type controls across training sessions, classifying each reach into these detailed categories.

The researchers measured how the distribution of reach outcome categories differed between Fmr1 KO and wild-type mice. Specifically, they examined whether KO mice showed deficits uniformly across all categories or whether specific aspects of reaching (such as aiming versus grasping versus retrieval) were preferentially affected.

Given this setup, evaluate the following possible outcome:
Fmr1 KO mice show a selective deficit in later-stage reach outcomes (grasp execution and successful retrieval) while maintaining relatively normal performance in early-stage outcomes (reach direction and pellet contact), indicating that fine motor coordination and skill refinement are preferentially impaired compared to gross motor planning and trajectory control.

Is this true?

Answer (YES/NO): NO